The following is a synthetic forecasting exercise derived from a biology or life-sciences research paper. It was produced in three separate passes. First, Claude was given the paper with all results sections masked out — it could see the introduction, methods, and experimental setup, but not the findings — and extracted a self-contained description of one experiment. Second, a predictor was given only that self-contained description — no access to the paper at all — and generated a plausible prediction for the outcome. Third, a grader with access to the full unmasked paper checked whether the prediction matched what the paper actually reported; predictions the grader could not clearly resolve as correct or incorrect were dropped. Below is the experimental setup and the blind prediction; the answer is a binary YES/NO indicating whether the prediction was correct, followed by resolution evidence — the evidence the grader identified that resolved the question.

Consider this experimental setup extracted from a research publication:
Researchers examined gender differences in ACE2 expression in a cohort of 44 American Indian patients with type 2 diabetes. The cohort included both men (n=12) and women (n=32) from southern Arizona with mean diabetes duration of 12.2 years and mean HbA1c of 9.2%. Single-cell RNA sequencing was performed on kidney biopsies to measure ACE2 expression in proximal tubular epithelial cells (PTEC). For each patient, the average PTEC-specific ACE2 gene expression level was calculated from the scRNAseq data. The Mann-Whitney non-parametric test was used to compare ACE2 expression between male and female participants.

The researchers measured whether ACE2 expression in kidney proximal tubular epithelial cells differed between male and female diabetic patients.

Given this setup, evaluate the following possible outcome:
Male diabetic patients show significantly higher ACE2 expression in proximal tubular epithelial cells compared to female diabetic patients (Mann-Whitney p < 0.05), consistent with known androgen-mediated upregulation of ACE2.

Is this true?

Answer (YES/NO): NO